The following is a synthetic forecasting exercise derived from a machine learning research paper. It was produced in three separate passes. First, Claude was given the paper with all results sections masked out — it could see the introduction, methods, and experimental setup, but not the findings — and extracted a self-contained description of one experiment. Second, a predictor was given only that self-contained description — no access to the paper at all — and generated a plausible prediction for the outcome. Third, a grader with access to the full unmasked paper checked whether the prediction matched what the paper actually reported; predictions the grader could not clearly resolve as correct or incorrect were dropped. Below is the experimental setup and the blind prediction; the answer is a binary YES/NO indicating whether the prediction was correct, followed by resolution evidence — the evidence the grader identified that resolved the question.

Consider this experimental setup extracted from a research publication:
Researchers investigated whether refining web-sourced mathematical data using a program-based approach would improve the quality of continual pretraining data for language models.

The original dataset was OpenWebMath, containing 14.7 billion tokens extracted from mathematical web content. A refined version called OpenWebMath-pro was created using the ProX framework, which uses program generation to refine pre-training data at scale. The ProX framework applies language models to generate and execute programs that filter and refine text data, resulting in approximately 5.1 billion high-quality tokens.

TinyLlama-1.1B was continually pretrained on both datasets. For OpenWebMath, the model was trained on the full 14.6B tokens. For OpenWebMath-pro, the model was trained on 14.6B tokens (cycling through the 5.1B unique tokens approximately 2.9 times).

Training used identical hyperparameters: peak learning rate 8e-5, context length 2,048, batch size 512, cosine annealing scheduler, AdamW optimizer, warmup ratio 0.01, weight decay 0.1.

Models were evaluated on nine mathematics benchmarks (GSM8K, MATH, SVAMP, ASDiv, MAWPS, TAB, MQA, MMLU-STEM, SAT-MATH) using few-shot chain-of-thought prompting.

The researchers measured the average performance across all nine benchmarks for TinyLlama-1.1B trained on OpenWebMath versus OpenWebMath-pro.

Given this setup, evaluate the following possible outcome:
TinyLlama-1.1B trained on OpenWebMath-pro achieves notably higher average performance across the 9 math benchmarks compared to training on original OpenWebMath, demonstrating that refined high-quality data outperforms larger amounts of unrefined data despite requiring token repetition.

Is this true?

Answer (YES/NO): YES